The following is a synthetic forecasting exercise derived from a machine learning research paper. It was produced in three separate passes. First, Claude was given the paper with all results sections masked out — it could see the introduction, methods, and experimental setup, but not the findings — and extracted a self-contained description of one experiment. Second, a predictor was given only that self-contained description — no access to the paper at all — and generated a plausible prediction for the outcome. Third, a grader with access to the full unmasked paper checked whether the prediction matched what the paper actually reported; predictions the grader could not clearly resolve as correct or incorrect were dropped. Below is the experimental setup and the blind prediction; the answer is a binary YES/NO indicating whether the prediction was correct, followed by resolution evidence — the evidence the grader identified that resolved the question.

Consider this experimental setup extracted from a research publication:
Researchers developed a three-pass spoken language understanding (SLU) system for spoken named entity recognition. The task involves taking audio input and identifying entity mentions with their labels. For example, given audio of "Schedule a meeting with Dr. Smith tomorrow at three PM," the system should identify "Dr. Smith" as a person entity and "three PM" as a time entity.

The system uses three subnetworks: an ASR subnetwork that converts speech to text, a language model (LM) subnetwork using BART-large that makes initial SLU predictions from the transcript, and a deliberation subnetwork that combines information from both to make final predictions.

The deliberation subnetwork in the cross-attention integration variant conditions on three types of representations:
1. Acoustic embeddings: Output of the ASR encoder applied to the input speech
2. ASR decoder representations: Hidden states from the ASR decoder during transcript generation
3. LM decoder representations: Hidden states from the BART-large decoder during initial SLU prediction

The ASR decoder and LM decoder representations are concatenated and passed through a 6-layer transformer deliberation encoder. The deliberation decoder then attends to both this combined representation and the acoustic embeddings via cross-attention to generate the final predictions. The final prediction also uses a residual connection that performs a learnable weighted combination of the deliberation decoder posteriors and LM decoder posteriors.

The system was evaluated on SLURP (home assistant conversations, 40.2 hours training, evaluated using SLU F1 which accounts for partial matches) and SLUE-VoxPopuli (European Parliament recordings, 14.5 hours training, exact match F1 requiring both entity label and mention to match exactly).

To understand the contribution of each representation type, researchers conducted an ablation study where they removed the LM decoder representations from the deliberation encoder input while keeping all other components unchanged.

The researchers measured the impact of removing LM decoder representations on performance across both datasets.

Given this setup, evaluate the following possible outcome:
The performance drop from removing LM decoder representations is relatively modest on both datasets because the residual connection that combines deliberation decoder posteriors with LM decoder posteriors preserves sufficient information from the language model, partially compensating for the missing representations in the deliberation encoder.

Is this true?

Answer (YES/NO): NO